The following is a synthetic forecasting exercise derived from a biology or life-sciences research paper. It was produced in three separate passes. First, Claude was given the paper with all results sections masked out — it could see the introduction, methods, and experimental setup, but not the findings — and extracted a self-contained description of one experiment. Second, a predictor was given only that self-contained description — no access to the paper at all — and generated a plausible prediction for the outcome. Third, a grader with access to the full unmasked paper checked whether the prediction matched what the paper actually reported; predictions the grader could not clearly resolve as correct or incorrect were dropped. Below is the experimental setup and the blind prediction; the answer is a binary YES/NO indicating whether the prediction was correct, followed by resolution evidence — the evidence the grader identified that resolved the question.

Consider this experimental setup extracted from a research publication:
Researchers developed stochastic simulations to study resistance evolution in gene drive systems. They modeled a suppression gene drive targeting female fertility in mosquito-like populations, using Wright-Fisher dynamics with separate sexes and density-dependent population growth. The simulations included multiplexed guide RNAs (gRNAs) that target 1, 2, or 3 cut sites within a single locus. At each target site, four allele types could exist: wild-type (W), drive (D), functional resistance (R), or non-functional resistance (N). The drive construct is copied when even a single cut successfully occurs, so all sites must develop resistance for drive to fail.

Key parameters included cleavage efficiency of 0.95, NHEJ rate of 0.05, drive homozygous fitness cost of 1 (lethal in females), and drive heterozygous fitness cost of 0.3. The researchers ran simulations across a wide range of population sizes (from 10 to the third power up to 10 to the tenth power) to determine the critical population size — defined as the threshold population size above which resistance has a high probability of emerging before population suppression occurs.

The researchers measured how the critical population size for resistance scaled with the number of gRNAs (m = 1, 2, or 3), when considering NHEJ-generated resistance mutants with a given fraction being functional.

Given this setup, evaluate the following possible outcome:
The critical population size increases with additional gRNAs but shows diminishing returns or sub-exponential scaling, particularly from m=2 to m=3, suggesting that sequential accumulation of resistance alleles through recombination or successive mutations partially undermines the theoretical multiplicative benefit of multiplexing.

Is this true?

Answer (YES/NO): NO